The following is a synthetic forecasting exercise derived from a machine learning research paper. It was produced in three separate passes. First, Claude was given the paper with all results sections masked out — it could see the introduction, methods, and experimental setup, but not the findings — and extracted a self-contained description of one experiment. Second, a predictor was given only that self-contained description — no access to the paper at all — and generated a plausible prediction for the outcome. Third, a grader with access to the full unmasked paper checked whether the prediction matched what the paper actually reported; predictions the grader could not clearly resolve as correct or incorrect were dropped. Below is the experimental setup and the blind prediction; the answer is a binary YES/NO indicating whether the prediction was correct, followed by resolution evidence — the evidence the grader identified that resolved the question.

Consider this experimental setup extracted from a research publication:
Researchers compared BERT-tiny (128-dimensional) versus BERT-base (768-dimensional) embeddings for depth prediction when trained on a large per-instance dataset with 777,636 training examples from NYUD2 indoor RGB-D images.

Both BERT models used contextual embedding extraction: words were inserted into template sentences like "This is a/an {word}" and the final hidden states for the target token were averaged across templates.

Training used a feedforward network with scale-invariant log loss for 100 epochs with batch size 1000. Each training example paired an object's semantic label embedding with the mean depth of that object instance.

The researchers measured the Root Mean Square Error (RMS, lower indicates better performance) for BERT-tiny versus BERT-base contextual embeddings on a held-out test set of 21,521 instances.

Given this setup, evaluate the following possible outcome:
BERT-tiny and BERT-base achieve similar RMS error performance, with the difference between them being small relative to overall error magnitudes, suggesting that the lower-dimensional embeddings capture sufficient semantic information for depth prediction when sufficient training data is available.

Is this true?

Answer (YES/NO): YES